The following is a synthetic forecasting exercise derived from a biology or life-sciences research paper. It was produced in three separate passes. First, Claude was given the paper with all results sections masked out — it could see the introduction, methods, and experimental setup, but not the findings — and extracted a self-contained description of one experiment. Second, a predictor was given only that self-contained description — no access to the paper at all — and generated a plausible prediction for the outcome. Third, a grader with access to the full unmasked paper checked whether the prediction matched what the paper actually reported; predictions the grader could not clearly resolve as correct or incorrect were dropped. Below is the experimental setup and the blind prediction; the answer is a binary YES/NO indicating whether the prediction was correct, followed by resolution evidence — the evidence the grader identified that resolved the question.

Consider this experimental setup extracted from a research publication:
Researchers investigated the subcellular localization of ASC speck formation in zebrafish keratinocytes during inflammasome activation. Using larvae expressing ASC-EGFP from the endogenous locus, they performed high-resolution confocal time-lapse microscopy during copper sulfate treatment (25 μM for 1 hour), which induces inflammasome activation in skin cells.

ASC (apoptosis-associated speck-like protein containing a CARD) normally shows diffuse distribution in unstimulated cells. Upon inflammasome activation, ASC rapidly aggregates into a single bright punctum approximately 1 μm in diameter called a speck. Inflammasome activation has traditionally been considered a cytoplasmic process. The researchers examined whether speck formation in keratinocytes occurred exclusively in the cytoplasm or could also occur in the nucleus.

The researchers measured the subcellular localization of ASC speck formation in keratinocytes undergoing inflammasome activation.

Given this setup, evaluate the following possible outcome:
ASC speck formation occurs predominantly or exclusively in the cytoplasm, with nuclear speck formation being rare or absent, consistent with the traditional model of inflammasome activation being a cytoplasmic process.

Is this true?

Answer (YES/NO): NO